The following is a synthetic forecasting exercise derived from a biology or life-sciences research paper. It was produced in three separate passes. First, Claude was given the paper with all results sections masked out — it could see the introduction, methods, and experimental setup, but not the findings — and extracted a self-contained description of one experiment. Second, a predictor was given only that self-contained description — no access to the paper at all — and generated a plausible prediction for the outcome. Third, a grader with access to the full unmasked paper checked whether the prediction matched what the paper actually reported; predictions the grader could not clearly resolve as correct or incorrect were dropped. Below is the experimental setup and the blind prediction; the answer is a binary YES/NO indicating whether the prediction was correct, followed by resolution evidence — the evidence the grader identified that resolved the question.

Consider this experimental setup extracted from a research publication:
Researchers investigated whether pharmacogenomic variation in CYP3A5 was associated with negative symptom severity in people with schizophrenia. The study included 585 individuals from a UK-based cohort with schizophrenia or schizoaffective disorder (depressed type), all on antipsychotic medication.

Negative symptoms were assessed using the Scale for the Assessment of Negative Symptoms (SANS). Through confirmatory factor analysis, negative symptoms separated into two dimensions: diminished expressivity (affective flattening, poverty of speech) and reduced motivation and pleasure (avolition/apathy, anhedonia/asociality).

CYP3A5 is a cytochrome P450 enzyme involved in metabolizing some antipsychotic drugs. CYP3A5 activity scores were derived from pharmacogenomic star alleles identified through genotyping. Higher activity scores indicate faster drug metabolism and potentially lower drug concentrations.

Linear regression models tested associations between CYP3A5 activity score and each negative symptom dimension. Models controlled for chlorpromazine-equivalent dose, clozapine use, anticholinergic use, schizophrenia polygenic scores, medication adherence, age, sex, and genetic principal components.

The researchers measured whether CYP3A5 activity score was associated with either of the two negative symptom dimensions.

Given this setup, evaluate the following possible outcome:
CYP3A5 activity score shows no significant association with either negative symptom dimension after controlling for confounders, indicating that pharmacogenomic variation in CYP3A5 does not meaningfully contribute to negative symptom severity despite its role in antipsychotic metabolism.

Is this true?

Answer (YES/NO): NO